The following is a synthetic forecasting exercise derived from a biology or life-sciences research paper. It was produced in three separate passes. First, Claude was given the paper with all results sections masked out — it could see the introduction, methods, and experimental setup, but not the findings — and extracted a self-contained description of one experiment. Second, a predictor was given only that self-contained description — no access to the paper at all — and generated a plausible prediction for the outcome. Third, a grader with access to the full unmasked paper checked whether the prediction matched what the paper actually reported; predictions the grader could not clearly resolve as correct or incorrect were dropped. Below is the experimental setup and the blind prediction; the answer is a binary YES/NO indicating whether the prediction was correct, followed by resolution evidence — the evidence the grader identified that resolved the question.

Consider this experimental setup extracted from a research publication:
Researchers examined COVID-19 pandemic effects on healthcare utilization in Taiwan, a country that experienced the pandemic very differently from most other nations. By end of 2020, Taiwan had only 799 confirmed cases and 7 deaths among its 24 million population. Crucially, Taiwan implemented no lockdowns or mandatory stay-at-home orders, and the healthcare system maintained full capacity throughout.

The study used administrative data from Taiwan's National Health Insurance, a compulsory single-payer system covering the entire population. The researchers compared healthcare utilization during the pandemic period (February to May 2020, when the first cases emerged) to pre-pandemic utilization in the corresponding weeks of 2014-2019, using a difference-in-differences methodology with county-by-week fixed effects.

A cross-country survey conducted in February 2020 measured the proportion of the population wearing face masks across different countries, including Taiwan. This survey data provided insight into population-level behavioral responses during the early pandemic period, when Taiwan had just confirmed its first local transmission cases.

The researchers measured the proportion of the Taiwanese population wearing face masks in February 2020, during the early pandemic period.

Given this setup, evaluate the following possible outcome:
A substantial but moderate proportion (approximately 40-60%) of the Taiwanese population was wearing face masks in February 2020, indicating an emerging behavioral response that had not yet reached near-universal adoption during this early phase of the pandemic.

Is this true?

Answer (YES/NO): NO